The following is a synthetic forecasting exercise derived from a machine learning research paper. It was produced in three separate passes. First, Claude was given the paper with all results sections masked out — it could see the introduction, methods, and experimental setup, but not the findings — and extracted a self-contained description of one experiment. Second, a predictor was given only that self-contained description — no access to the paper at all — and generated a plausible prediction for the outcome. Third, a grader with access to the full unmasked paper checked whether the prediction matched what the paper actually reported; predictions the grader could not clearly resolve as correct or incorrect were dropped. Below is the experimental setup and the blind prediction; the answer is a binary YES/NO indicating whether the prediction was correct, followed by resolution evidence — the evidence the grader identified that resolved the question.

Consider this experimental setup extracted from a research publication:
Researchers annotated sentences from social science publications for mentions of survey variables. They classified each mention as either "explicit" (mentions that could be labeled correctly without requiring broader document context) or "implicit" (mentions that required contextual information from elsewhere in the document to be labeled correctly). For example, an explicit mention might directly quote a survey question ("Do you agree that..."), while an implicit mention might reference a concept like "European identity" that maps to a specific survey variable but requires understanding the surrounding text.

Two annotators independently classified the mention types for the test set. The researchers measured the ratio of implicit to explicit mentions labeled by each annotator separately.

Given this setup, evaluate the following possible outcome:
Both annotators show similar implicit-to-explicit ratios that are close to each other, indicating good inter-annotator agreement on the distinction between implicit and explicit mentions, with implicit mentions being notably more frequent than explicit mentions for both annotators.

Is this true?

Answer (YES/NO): NO